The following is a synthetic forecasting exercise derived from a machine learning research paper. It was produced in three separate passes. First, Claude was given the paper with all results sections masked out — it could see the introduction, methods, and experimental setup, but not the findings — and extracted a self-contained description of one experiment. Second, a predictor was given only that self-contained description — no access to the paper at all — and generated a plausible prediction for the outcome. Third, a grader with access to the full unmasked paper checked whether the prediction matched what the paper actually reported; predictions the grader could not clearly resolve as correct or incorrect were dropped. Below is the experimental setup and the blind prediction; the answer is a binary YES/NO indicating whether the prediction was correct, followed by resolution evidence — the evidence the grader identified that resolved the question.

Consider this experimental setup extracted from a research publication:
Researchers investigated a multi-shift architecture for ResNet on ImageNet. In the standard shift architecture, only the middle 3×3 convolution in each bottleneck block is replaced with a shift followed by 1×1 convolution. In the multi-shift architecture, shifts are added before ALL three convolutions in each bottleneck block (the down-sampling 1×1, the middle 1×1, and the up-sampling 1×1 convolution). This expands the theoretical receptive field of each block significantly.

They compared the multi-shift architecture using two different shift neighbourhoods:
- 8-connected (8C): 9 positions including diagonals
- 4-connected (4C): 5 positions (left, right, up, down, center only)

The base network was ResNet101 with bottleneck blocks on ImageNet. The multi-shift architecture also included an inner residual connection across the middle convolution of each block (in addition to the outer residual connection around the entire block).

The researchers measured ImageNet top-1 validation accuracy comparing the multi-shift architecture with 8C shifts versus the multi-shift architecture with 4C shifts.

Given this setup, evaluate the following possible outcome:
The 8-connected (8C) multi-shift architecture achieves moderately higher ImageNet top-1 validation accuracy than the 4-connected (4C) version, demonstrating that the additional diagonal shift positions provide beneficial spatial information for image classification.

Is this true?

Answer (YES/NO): NO